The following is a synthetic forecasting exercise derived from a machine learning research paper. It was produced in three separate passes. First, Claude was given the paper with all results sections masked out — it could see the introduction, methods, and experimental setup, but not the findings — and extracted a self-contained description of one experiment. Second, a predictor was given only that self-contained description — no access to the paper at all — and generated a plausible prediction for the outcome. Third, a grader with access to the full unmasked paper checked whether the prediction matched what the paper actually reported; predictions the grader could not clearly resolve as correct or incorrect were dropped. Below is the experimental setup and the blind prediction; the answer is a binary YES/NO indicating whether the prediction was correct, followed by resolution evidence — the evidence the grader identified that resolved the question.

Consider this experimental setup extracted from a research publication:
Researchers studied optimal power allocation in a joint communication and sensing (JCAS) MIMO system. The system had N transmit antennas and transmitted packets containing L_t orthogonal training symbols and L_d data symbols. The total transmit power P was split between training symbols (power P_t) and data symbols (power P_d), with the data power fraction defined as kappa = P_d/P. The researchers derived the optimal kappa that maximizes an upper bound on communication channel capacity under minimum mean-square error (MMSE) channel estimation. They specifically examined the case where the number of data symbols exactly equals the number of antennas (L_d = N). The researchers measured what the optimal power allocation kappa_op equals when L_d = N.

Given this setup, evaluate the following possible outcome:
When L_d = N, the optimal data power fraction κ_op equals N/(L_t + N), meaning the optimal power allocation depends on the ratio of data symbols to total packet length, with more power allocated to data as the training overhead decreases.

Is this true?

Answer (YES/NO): NO